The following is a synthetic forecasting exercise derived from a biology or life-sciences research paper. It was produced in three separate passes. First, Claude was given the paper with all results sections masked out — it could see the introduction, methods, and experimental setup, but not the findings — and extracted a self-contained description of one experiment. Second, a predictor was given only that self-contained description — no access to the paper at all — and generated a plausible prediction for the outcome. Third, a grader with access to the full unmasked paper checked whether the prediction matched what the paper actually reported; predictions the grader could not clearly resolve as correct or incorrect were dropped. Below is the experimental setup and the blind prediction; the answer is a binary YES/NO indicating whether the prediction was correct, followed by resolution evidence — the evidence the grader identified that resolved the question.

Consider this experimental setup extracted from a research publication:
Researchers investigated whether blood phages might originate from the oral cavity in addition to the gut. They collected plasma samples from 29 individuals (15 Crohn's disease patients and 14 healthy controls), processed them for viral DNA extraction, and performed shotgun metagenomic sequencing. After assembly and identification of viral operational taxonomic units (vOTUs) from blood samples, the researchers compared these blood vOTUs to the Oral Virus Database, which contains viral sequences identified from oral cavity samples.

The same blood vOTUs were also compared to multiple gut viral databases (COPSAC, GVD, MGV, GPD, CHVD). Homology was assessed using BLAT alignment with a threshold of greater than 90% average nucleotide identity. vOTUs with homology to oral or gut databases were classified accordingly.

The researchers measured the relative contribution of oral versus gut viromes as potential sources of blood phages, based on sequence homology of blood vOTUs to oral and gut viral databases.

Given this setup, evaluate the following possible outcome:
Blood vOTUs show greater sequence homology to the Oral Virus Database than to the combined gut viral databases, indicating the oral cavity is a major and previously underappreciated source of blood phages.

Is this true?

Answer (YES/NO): NO